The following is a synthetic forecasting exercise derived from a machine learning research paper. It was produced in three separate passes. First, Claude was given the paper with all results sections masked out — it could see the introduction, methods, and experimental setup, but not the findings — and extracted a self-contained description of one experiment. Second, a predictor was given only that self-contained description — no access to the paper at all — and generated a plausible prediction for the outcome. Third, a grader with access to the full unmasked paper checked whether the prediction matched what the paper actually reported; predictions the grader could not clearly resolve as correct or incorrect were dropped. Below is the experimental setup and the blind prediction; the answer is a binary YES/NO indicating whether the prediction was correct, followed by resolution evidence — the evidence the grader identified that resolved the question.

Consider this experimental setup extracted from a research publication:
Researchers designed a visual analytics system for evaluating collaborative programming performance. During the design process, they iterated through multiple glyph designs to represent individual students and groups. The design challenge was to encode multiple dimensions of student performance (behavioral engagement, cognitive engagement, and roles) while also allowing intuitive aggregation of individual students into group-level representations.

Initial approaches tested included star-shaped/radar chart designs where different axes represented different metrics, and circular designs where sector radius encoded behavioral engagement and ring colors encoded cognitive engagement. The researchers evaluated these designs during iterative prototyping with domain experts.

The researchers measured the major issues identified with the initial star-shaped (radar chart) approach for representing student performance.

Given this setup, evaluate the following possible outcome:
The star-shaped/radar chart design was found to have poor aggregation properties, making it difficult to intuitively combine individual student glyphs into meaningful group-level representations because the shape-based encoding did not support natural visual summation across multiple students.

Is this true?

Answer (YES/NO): NO